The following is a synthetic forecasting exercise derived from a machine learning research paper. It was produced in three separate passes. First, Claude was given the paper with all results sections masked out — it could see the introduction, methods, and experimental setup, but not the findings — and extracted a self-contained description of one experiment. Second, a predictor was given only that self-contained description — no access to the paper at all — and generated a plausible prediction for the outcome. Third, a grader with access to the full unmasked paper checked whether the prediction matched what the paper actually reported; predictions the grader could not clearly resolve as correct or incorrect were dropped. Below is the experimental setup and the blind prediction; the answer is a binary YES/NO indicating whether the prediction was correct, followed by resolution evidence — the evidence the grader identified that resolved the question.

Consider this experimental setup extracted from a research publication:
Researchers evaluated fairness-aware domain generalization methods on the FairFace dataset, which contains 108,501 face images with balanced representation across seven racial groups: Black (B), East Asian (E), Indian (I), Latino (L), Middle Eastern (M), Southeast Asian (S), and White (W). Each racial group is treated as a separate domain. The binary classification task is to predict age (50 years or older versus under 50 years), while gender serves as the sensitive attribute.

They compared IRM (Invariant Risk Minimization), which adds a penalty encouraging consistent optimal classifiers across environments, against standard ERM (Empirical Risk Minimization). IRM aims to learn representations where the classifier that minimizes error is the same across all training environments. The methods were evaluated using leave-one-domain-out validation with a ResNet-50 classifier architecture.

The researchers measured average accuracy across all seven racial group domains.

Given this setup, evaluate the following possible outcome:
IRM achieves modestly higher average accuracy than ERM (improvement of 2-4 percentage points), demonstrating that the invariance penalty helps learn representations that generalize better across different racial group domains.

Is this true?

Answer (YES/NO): NO